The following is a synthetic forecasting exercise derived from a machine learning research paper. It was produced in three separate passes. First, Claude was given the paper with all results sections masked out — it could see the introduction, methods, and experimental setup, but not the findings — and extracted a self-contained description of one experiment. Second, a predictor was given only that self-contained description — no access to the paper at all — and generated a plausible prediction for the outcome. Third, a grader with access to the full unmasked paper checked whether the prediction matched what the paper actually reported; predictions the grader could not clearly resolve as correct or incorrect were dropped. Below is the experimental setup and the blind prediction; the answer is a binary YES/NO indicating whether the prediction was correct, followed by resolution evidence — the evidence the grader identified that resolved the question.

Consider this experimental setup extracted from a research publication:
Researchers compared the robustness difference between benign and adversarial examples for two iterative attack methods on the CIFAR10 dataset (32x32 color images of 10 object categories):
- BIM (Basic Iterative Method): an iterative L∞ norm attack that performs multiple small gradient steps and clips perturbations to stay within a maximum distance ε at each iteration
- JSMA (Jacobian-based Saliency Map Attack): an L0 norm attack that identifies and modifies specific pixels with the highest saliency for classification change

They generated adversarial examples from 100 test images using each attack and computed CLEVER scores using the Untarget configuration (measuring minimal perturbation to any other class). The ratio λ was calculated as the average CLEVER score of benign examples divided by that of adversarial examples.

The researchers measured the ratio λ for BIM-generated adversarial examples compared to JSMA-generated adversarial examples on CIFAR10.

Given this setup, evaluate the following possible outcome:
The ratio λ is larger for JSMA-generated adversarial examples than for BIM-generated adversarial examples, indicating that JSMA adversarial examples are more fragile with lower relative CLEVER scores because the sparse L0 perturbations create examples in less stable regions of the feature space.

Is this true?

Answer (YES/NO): YES